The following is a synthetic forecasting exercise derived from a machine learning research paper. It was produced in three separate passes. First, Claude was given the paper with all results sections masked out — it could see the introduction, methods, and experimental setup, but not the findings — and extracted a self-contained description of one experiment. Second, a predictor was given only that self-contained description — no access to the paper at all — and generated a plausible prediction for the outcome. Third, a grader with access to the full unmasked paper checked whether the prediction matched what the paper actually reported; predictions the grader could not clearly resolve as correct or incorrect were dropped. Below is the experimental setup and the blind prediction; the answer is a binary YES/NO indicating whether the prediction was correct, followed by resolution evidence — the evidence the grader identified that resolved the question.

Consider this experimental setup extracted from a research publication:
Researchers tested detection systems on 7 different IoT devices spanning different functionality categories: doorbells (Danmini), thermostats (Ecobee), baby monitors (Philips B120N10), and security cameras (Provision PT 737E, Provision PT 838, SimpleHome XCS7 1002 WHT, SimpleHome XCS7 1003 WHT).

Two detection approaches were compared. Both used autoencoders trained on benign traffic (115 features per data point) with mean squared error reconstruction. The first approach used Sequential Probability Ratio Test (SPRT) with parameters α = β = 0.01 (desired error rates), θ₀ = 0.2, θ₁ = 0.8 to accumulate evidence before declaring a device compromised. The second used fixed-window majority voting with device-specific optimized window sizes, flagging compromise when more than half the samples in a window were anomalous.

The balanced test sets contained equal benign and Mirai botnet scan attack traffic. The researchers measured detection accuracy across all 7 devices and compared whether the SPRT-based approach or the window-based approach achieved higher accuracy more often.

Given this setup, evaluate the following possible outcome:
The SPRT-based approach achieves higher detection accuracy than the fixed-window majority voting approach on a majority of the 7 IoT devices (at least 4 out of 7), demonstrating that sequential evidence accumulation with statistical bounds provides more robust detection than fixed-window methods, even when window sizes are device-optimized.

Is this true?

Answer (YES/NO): NO